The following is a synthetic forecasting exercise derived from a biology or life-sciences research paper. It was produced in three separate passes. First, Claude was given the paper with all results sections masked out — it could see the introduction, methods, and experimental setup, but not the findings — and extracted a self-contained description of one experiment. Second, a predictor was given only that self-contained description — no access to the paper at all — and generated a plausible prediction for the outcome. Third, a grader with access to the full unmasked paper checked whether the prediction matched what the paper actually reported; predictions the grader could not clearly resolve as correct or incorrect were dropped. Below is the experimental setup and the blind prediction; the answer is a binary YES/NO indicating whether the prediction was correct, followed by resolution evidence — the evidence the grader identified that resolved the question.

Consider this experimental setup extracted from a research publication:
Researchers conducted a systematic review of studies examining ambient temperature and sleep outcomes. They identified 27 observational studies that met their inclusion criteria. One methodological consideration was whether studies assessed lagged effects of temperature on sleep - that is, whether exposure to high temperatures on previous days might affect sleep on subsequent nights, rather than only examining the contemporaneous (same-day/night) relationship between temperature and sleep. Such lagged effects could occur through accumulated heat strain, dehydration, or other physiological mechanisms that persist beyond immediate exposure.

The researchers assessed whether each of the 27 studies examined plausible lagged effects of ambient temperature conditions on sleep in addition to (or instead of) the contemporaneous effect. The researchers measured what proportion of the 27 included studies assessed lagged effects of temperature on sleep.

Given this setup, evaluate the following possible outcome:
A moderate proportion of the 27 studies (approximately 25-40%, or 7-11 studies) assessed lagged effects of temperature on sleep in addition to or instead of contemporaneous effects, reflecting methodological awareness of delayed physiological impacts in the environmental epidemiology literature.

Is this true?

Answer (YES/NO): NO